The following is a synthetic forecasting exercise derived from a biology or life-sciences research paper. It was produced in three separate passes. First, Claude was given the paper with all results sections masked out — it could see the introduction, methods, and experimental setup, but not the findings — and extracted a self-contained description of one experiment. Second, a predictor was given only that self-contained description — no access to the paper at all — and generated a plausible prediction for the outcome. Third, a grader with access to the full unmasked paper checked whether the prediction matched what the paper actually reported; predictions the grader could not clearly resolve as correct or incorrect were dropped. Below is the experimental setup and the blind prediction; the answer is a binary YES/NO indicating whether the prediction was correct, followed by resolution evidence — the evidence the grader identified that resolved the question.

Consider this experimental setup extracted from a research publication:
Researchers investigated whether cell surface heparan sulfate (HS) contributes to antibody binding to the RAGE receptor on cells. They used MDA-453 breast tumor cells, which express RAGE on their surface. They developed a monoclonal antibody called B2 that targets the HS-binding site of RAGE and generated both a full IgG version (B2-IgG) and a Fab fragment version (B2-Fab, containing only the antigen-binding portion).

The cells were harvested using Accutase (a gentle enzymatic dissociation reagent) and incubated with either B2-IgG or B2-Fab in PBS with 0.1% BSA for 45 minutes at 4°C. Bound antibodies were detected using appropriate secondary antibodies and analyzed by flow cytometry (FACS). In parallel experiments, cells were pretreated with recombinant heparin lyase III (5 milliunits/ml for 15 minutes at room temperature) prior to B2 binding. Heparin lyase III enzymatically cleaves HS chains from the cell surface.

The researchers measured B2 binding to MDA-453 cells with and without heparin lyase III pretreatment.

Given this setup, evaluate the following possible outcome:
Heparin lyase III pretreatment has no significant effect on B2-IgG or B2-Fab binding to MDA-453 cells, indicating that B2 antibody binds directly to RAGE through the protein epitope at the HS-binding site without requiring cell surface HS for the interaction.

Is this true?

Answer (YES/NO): NO